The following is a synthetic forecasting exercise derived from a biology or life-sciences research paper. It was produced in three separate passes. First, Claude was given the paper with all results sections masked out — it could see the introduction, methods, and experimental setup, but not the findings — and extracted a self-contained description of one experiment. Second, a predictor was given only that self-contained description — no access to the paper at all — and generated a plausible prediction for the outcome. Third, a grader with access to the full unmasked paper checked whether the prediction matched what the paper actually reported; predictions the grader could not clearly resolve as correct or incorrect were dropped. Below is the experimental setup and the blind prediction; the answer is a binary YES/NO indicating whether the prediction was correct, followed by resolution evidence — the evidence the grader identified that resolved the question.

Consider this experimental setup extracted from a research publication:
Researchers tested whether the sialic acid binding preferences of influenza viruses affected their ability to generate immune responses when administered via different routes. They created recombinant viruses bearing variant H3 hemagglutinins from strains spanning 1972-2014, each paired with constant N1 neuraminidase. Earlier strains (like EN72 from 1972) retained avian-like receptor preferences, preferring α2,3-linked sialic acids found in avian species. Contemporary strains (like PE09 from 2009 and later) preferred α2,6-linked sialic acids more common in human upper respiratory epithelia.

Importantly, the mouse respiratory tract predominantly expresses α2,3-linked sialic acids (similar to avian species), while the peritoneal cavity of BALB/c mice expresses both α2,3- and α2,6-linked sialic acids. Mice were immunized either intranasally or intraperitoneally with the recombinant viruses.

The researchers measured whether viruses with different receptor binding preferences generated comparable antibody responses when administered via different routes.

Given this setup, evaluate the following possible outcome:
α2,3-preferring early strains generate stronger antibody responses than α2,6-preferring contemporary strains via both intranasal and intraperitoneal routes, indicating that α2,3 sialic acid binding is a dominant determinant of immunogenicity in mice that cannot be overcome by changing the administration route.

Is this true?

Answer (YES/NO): NO